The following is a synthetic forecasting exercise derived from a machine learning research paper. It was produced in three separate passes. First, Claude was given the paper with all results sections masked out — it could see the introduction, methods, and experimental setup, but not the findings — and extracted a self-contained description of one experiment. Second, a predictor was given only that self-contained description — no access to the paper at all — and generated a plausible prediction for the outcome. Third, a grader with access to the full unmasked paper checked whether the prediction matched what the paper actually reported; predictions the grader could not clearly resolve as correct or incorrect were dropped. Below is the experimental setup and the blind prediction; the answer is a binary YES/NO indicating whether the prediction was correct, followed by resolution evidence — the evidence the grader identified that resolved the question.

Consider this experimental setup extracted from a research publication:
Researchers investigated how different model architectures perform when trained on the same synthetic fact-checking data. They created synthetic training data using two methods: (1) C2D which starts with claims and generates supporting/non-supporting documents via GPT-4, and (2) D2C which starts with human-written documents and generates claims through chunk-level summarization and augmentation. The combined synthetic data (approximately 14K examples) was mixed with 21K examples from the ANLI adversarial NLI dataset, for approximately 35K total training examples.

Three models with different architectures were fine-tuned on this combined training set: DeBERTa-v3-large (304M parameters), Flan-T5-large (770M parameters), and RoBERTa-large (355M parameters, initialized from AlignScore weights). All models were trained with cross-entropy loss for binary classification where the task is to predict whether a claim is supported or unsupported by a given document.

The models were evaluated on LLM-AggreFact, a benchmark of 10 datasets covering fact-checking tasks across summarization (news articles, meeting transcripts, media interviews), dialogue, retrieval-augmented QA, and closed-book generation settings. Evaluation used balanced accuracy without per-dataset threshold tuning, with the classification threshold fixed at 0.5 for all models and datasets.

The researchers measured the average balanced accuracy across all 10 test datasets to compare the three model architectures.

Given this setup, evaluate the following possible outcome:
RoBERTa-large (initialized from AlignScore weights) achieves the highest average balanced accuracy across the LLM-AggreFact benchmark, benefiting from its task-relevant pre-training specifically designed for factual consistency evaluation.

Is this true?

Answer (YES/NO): NO